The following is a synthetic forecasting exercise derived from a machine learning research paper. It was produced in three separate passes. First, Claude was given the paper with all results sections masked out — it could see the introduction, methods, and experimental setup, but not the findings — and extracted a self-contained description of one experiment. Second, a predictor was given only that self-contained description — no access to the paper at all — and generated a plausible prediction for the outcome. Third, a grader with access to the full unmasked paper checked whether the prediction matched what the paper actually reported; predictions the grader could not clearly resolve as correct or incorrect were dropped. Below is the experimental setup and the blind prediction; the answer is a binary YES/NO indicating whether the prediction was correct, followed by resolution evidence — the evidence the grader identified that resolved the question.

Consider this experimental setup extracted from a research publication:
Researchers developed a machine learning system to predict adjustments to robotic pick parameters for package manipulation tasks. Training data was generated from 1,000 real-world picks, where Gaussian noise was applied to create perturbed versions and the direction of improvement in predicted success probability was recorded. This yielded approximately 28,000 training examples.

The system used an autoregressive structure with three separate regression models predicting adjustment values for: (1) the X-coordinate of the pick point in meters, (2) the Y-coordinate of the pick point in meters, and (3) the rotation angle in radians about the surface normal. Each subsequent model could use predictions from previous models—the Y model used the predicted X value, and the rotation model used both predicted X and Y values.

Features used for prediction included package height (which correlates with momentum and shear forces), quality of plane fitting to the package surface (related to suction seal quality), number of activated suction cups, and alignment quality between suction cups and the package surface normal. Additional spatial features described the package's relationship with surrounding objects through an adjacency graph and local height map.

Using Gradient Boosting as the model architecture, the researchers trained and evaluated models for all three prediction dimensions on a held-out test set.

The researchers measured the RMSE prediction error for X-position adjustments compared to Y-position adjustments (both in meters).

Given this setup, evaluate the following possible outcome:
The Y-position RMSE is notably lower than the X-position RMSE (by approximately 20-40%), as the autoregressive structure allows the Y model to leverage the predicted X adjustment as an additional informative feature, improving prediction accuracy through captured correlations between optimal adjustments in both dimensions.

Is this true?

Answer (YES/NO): NO